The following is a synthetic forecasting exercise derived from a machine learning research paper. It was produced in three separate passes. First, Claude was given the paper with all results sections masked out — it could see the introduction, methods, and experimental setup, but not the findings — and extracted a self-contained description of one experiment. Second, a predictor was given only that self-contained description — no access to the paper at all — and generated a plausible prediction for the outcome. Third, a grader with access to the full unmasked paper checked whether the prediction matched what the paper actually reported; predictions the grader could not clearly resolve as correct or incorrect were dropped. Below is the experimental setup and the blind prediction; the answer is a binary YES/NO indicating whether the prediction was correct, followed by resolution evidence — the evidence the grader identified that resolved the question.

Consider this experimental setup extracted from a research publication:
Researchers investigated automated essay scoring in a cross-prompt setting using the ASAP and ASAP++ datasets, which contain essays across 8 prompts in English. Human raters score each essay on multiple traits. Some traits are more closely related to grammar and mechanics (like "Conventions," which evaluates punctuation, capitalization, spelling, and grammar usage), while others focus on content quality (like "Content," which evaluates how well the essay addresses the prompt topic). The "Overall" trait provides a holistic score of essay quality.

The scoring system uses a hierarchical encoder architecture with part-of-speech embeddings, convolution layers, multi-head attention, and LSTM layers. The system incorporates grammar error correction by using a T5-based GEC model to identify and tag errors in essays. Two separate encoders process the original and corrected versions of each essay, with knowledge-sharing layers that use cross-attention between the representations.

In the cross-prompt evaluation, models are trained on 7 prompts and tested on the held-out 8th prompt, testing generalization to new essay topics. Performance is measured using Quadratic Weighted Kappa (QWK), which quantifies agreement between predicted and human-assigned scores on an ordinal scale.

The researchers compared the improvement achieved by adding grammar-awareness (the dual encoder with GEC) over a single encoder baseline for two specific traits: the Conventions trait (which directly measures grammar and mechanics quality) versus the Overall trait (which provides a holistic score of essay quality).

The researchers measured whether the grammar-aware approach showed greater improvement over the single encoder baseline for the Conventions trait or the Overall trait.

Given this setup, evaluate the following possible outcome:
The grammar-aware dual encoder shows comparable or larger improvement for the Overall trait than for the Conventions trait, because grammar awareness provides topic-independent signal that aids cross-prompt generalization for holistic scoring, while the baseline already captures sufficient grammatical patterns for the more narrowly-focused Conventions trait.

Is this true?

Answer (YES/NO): NO